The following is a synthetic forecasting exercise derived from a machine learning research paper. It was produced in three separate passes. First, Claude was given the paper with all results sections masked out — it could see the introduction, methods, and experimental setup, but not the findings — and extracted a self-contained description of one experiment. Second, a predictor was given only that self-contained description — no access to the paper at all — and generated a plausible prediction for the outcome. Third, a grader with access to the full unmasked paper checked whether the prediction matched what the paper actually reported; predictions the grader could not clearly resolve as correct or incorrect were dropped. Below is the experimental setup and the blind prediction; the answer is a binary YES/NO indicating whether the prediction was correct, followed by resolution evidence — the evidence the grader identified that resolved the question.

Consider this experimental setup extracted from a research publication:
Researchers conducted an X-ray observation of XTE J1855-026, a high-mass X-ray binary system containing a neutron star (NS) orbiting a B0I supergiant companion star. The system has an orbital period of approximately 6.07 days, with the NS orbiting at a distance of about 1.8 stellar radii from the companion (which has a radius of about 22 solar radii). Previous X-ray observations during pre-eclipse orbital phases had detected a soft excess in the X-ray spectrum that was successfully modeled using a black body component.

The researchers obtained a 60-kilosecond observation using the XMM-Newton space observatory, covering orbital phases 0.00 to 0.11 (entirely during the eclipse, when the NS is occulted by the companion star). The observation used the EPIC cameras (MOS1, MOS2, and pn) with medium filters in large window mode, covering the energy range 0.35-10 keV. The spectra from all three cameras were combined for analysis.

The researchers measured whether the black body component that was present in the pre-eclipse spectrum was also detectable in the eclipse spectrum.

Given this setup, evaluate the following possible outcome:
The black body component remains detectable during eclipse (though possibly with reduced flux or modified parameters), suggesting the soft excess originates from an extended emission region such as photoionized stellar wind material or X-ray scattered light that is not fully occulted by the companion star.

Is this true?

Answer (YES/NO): NO